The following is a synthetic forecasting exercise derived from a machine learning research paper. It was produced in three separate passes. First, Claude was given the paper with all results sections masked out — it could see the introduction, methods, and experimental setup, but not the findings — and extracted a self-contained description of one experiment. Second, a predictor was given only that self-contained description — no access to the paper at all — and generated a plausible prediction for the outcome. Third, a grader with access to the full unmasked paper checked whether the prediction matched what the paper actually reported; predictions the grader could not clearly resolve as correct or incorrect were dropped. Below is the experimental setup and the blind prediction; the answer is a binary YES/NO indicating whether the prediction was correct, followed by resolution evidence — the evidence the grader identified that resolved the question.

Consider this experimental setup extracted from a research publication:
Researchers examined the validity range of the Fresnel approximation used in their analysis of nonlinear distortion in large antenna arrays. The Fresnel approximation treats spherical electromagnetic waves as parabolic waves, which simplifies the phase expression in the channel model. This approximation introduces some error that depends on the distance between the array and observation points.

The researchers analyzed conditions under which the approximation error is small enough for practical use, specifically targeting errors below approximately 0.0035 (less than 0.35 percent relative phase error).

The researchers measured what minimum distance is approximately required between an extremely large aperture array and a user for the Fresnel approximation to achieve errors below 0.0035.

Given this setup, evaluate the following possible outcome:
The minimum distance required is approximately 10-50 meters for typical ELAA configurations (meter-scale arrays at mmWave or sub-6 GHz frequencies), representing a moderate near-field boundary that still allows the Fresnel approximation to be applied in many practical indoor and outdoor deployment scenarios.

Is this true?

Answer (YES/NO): NO